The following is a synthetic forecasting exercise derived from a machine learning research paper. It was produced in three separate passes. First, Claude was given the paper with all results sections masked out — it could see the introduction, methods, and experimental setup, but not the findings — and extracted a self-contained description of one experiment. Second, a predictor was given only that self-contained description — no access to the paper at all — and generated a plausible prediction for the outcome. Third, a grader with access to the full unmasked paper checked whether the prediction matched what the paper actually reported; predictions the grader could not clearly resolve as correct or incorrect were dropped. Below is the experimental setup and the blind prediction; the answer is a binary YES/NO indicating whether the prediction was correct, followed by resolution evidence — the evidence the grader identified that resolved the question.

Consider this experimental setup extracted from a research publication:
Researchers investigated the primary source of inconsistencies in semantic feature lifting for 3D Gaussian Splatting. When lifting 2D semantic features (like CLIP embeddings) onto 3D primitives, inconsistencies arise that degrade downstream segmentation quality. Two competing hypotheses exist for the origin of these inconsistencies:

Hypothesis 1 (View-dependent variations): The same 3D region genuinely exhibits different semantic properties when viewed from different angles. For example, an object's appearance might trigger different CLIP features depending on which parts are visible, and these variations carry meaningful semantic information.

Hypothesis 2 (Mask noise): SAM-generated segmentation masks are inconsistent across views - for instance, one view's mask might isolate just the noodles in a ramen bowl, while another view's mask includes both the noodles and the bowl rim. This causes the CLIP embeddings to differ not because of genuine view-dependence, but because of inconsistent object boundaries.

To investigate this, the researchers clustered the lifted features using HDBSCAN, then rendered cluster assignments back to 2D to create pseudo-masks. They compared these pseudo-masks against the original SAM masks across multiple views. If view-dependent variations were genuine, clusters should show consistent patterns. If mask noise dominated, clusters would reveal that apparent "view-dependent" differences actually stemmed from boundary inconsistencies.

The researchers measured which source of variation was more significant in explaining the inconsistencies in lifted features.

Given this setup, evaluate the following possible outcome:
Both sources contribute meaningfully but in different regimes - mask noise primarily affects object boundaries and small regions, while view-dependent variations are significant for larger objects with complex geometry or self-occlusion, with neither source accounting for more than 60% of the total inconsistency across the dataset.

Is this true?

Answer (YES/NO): NO